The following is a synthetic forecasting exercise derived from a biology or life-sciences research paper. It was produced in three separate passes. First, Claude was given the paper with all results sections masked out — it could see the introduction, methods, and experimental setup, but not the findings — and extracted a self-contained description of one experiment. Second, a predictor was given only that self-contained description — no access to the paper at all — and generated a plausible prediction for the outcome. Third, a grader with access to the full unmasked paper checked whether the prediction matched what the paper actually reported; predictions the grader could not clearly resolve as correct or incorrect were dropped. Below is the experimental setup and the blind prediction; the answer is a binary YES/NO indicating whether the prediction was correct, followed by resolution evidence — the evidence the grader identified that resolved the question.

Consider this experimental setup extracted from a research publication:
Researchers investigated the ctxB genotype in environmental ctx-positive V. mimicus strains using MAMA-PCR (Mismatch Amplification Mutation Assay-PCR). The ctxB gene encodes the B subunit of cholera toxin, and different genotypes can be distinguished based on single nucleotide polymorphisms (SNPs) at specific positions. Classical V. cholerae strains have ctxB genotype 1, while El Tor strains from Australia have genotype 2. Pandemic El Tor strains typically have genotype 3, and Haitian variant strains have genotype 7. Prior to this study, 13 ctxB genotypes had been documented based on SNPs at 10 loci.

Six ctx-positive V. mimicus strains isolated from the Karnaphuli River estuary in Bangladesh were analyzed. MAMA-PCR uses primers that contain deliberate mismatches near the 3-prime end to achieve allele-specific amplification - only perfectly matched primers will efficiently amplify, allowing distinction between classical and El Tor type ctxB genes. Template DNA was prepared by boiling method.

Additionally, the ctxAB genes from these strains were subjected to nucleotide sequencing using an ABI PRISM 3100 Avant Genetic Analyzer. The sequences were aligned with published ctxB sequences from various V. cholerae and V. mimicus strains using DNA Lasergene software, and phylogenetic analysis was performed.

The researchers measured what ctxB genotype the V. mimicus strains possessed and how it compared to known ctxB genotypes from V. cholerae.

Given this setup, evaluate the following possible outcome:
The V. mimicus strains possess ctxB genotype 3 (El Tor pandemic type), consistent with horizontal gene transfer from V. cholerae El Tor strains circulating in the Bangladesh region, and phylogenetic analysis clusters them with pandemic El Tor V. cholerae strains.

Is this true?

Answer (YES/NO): NO